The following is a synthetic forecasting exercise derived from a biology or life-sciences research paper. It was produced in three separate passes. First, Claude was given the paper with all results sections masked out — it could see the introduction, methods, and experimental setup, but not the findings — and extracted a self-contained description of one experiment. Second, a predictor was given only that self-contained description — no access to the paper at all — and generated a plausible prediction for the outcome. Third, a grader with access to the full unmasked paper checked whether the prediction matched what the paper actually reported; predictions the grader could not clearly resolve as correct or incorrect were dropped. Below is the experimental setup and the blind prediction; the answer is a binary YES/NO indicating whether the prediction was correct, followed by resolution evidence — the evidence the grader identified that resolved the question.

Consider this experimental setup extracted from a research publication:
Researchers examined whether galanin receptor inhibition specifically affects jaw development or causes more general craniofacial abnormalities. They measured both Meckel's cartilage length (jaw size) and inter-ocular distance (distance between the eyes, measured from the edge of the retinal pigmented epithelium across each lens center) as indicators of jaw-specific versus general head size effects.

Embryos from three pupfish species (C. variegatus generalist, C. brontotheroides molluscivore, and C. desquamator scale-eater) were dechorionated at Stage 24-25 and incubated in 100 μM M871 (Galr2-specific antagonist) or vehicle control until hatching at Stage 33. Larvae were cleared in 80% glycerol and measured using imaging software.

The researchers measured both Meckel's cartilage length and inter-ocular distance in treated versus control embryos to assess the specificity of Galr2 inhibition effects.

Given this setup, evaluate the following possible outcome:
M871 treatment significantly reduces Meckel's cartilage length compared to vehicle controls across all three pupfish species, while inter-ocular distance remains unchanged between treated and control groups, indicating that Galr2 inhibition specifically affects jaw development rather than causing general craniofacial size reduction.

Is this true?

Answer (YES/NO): NO